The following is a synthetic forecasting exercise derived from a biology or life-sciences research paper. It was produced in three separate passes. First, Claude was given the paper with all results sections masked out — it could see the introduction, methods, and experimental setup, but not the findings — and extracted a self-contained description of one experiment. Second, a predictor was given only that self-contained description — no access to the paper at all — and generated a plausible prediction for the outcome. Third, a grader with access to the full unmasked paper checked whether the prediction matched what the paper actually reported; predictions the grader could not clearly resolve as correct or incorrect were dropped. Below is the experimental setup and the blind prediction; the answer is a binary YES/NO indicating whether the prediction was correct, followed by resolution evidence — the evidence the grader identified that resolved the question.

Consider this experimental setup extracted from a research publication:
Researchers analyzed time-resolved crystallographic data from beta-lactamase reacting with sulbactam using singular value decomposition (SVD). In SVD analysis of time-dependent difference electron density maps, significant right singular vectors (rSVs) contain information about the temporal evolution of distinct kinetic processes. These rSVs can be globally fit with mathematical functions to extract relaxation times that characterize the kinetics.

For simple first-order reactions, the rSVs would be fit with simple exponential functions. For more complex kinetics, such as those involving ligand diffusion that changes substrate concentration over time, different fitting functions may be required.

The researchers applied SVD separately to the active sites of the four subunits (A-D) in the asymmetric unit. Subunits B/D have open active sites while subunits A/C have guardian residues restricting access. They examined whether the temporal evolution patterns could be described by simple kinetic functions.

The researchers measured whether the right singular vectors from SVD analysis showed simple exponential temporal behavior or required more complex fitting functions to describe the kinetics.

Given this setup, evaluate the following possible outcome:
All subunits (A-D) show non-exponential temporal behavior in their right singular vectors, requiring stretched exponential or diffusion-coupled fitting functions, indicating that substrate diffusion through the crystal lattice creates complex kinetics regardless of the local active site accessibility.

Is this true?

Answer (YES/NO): NO